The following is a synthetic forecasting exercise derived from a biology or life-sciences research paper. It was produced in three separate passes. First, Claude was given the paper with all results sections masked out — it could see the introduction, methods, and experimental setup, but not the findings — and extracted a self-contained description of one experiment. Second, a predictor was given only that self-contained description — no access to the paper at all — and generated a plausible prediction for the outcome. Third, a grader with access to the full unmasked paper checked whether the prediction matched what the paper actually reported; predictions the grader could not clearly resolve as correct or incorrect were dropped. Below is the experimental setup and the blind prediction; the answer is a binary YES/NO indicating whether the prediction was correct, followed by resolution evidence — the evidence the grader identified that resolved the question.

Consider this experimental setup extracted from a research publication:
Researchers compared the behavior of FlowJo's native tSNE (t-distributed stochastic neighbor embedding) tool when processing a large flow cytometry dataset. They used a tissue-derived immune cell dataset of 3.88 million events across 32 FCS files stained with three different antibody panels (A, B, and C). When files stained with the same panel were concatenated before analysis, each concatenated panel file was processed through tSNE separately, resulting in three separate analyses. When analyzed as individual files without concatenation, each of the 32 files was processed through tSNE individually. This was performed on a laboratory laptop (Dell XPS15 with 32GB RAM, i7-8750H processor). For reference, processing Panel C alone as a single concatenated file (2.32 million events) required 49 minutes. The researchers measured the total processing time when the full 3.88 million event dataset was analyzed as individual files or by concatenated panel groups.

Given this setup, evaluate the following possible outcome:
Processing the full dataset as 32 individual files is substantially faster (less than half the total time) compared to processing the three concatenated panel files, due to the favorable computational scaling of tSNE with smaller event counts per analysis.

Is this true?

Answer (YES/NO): NO